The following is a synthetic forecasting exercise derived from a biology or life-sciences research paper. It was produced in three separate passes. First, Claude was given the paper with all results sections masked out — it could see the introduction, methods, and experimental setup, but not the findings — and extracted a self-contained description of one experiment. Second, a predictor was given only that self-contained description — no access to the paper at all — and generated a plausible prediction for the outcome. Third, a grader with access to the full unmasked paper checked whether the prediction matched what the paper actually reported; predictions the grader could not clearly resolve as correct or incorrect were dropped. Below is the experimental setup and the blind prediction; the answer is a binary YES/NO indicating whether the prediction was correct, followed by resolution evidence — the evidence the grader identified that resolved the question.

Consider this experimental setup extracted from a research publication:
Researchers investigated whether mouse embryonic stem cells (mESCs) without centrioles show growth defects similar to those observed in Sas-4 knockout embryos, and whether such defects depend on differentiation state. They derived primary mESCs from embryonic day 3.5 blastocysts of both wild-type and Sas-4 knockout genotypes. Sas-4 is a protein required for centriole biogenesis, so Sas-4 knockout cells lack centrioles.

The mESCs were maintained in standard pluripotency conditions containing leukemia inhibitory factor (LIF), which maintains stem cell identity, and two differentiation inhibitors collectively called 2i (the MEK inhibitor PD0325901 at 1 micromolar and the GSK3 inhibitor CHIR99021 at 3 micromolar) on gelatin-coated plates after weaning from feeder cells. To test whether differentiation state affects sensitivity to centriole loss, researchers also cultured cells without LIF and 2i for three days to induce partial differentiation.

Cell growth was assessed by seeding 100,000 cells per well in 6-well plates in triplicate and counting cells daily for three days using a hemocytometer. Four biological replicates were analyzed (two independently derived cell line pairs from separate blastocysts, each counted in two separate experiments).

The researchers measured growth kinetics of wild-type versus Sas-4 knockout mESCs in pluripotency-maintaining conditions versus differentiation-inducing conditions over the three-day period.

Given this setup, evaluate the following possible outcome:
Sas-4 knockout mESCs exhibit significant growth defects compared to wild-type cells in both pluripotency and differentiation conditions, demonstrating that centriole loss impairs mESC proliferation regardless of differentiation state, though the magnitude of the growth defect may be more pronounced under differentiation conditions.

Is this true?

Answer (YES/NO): YES